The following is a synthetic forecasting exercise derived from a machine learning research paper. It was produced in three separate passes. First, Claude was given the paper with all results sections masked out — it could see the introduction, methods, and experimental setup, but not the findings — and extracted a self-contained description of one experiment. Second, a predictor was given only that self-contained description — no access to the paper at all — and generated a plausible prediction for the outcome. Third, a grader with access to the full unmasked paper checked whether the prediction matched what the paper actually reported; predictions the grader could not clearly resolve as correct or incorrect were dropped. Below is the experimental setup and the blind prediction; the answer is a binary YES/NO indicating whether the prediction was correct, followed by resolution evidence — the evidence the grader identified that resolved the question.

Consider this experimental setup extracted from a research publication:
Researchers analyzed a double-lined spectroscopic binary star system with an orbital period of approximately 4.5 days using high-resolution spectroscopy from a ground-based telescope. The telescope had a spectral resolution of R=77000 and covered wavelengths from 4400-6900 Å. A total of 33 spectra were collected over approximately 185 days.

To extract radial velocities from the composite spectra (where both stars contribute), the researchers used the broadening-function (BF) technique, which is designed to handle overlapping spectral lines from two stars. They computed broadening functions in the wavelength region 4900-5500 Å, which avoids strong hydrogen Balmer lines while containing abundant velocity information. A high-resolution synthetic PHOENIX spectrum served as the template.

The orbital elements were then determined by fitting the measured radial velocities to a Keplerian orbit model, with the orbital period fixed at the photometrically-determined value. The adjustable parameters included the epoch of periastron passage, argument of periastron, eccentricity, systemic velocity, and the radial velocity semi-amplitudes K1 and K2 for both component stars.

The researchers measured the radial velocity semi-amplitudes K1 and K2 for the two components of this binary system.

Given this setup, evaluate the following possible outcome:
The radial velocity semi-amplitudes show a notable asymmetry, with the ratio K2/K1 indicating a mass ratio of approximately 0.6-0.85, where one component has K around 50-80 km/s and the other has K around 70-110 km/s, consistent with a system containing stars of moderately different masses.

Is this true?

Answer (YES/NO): NO